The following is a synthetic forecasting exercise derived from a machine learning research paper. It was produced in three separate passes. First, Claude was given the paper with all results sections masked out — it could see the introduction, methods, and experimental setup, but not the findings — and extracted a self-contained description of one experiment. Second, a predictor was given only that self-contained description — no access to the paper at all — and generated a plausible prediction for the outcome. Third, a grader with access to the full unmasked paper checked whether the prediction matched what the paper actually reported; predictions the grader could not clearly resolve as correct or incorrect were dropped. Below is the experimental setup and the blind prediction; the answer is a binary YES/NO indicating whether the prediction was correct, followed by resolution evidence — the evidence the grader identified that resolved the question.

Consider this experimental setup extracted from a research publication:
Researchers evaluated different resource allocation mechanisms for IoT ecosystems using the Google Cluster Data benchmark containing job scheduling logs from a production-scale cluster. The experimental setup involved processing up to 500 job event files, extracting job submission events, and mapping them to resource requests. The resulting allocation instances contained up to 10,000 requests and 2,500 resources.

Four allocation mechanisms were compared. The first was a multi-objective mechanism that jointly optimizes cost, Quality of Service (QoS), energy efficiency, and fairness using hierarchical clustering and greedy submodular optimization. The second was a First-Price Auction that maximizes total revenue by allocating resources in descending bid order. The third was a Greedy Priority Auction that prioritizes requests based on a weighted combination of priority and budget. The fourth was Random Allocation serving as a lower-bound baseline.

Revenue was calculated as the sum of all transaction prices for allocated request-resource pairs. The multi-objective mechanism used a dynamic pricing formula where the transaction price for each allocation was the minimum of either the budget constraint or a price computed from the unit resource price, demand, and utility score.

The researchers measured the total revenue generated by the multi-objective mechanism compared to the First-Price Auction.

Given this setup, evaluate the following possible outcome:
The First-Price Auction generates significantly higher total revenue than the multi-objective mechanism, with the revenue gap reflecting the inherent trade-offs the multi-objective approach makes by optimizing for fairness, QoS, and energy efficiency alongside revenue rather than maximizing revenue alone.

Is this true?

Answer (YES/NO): YES